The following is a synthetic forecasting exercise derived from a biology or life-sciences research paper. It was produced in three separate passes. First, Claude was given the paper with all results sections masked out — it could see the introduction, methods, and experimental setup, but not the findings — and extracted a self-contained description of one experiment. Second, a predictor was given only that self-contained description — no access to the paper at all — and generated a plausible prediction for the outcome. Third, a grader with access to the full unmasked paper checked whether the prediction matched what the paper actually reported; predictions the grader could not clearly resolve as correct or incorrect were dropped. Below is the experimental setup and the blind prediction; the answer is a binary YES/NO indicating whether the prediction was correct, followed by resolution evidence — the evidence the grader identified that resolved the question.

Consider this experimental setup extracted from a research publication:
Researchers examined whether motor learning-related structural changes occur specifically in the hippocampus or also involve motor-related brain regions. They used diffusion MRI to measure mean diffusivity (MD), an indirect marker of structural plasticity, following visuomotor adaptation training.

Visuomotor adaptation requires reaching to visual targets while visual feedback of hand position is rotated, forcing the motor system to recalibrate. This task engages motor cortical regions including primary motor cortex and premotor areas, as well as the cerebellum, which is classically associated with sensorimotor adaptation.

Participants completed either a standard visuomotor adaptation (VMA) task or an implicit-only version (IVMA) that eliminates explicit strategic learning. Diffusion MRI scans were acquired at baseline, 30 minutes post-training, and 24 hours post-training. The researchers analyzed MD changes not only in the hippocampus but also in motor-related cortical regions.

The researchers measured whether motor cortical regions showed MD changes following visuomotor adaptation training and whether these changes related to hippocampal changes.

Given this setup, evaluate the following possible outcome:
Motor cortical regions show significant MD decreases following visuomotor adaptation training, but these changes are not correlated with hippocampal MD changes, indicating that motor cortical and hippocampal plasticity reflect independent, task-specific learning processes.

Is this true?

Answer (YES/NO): NO